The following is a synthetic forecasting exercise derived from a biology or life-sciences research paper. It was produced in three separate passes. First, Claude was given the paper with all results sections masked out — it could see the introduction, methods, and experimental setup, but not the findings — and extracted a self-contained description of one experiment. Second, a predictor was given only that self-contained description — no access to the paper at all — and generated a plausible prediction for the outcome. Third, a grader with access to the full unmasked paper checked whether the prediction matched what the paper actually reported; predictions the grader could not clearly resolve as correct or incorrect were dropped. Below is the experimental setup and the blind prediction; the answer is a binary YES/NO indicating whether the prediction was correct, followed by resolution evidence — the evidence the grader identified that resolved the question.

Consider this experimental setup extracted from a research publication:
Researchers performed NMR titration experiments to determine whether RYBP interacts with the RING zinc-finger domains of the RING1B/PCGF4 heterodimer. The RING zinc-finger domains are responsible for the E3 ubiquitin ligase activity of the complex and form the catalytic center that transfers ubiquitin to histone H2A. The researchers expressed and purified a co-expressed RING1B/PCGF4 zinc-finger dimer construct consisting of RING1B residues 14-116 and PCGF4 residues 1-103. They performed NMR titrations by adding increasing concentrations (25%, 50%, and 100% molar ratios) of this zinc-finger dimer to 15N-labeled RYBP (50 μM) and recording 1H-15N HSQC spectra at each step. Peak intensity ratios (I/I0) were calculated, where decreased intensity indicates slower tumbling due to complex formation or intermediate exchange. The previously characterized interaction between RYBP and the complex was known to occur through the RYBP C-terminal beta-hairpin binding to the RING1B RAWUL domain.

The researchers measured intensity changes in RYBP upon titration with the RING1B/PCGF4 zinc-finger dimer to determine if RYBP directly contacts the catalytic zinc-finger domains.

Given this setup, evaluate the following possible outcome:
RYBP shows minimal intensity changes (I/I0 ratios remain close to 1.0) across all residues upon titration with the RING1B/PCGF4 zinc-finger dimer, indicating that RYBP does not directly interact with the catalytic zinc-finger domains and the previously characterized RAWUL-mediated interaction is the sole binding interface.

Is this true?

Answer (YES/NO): YES